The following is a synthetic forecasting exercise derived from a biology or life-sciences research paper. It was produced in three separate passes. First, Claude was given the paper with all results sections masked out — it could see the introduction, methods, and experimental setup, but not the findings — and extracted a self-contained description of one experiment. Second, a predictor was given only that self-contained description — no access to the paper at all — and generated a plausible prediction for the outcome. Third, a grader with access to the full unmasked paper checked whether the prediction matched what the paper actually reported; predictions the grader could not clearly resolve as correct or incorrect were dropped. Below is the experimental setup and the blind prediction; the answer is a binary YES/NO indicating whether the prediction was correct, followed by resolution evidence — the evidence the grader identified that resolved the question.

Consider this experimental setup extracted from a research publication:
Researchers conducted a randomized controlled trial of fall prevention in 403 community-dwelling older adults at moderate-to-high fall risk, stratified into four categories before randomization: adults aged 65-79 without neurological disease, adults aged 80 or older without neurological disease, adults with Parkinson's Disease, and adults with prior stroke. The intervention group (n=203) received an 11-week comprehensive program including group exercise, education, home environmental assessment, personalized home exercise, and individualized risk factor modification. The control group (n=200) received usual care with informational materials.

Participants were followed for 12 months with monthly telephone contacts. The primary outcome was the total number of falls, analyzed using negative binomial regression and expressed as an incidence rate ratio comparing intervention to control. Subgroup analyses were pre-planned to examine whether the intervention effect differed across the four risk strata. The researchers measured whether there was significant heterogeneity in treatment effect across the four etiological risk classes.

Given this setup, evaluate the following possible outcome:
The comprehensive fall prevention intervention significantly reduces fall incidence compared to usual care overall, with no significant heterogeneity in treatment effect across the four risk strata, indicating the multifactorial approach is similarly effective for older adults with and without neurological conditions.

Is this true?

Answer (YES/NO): NO